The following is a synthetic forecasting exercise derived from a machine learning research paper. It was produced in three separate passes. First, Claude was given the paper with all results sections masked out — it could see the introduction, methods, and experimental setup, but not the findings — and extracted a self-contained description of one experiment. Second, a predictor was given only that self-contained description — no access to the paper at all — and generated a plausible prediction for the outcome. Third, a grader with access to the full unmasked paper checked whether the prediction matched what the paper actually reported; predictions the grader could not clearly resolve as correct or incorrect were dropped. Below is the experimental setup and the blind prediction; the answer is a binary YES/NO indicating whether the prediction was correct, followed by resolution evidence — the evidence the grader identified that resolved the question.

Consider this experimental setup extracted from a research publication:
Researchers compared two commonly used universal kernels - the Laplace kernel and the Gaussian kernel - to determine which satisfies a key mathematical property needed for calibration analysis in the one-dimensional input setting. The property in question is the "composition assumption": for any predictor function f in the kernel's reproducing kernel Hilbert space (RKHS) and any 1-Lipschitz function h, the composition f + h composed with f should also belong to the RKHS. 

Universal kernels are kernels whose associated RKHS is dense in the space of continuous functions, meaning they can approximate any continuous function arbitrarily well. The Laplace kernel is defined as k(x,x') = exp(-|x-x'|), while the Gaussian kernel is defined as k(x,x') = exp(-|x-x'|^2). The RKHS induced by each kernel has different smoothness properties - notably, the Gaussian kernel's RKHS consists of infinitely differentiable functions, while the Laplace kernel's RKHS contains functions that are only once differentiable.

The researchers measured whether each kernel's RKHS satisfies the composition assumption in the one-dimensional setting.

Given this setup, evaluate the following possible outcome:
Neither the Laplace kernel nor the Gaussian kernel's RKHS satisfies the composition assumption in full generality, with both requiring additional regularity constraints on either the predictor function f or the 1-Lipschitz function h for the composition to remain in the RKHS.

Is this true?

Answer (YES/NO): NO